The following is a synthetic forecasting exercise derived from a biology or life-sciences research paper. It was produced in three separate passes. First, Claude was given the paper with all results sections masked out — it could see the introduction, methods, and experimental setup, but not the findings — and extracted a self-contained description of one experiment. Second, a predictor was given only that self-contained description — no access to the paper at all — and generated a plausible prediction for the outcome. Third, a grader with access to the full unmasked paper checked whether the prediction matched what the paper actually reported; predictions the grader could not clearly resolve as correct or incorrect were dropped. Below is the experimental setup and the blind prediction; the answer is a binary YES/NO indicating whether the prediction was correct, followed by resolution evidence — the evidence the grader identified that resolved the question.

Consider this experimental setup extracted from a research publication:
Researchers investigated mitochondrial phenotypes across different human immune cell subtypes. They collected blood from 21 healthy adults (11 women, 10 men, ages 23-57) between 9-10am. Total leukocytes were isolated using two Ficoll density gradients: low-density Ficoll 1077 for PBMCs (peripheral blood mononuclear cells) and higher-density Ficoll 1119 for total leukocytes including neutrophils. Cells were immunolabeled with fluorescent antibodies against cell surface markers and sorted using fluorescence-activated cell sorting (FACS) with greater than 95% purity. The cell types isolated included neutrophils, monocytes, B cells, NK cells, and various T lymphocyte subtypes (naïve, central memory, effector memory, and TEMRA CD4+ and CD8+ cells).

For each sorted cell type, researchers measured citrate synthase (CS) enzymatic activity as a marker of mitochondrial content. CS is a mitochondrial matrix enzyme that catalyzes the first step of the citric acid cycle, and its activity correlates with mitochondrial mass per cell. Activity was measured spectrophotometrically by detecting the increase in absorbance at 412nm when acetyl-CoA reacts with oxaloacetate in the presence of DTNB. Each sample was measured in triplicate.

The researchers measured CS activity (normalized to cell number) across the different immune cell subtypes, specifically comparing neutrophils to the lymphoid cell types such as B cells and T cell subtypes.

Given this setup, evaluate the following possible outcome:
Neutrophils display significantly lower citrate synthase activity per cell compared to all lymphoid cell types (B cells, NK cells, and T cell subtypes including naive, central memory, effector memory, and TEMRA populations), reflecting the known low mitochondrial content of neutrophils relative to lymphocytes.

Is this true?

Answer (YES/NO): NO